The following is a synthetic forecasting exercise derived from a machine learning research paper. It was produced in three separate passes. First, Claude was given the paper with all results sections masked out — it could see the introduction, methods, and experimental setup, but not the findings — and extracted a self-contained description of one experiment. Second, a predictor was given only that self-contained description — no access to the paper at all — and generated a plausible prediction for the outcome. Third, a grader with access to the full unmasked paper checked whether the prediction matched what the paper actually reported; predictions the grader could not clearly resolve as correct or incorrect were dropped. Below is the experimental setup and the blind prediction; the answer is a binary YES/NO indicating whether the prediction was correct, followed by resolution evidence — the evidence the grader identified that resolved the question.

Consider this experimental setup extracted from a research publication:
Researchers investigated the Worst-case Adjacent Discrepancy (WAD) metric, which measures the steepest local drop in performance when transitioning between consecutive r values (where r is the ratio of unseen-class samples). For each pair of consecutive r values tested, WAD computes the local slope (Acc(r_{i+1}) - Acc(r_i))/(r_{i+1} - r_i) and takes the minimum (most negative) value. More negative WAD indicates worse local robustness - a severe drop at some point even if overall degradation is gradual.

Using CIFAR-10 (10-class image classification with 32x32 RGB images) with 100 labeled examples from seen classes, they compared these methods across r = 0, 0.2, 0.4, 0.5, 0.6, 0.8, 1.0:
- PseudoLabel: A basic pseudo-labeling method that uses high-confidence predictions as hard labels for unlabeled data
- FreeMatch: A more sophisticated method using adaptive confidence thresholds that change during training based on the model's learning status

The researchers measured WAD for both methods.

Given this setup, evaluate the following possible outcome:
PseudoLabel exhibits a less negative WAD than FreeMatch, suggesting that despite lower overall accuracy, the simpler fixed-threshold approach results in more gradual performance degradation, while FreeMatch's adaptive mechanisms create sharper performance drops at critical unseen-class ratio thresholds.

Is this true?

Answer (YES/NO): YES